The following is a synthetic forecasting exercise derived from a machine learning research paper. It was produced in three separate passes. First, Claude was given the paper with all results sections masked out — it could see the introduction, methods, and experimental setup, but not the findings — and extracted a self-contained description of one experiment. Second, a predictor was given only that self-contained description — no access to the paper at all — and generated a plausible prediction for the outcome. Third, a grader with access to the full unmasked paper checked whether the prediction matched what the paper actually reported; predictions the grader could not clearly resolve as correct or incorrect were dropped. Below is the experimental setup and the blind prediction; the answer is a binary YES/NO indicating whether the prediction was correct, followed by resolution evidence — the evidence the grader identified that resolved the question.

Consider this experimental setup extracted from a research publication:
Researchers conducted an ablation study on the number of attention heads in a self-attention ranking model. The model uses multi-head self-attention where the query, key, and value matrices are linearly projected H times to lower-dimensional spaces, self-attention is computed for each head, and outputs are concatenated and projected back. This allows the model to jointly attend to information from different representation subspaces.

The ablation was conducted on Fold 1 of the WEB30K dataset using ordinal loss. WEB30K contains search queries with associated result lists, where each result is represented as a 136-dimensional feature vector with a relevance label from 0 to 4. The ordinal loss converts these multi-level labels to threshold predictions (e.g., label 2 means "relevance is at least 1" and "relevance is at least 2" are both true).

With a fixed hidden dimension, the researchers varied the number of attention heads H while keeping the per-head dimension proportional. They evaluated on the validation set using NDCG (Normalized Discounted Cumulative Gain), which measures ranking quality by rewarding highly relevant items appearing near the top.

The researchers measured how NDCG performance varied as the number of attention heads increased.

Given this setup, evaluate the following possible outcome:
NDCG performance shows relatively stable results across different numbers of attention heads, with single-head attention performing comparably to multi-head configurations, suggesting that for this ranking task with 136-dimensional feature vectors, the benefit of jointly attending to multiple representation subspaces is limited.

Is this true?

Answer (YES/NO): NO